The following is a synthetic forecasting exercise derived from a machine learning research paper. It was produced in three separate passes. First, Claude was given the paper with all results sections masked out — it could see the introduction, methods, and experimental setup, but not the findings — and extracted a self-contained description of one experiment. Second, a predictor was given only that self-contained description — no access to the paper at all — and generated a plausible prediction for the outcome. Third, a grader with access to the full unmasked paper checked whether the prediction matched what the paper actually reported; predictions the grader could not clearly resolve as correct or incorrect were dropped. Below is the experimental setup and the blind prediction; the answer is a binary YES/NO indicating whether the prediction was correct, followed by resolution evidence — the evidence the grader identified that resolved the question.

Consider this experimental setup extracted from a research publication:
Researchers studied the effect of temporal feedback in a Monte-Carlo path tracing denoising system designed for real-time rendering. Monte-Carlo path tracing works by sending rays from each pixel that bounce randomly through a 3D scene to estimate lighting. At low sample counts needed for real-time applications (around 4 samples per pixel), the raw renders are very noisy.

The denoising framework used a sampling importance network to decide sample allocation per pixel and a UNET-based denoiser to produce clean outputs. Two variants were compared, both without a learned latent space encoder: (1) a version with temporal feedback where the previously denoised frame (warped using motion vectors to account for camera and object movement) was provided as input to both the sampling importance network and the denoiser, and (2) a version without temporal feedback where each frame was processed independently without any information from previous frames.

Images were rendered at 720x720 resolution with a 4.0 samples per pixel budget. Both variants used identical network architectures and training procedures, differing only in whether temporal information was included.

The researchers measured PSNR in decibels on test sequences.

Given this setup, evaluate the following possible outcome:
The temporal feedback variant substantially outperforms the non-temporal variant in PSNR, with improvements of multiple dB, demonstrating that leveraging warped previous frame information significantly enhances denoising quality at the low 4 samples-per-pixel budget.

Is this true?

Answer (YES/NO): NO